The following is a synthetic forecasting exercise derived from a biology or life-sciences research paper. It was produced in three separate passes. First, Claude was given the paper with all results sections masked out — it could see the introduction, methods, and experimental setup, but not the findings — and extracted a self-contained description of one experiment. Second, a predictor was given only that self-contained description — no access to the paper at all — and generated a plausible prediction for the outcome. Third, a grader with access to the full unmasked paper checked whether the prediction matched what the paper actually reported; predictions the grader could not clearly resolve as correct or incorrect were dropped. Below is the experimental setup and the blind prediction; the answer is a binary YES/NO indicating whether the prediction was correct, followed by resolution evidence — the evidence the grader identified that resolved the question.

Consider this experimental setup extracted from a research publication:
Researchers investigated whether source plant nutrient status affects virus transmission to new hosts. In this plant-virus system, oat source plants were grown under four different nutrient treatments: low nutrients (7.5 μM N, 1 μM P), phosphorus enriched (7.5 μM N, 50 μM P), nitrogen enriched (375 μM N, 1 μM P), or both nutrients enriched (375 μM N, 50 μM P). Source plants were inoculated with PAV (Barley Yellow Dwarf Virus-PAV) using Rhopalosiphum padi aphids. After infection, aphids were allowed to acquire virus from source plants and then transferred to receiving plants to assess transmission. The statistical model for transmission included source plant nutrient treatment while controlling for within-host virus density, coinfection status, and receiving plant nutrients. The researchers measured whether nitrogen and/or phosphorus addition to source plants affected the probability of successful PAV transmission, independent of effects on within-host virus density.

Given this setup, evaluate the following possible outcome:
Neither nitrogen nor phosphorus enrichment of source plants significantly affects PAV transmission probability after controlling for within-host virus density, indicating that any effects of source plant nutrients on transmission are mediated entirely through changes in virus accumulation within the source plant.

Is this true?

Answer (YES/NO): NO